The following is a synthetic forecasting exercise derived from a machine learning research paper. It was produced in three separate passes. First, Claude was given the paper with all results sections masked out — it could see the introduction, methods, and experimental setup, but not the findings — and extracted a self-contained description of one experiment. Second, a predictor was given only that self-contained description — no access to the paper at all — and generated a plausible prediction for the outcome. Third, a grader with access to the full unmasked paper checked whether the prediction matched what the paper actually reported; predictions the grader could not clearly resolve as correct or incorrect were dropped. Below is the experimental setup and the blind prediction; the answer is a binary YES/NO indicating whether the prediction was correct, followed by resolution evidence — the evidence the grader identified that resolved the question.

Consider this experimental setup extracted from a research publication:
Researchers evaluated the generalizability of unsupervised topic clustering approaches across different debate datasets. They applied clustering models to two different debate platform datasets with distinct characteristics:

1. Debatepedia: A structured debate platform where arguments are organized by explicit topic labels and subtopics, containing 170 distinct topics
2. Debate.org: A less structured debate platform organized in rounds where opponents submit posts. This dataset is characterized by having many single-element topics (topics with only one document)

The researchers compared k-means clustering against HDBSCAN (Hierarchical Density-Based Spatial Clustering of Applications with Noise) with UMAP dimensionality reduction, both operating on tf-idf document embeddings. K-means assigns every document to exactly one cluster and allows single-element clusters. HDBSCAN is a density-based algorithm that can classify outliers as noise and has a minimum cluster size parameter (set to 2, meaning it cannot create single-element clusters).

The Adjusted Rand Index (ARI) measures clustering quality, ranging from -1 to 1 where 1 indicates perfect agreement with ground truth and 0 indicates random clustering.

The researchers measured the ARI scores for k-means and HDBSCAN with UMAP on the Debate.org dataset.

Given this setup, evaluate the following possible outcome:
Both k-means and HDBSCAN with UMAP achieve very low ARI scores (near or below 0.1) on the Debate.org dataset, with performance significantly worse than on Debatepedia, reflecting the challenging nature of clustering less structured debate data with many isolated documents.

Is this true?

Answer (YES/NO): NO